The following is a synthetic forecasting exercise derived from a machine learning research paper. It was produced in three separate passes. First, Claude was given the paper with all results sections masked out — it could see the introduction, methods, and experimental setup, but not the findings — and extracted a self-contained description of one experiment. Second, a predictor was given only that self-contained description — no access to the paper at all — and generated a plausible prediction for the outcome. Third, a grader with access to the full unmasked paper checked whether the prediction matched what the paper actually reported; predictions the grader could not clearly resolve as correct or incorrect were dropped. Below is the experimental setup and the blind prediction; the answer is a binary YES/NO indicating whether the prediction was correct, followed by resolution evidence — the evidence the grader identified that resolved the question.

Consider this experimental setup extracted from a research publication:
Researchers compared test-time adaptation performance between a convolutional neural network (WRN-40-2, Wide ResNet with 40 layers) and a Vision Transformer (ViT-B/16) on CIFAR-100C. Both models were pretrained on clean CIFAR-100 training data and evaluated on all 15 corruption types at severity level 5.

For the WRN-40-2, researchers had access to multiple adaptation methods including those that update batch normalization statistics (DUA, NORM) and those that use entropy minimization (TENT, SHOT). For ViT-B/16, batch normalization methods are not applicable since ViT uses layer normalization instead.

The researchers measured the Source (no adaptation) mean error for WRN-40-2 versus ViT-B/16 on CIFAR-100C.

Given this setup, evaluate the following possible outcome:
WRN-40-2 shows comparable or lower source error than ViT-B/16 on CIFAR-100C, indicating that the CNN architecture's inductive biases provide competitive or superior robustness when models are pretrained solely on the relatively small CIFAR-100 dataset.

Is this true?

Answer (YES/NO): NO